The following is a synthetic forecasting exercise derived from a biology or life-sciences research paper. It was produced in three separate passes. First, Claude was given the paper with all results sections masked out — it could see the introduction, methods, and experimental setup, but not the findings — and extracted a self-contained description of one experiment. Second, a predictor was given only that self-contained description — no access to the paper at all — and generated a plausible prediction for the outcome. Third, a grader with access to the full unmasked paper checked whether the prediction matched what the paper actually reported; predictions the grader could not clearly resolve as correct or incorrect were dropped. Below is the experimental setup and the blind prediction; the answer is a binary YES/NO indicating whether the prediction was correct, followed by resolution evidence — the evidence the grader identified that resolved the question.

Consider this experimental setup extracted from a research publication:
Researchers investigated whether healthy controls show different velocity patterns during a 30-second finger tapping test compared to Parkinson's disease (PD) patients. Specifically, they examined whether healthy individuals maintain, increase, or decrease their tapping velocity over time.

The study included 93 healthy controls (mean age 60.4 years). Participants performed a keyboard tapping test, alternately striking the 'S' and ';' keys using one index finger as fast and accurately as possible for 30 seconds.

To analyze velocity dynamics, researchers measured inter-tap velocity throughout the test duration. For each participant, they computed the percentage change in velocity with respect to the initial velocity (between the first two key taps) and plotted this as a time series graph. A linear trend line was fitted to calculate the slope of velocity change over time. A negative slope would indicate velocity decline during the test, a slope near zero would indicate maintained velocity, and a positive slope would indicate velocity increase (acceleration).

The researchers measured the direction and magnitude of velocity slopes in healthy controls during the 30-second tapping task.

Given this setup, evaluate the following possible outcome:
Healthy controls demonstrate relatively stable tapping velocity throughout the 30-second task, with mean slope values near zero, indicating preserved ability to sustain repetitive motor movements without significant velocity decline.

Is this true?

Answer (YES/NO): YES